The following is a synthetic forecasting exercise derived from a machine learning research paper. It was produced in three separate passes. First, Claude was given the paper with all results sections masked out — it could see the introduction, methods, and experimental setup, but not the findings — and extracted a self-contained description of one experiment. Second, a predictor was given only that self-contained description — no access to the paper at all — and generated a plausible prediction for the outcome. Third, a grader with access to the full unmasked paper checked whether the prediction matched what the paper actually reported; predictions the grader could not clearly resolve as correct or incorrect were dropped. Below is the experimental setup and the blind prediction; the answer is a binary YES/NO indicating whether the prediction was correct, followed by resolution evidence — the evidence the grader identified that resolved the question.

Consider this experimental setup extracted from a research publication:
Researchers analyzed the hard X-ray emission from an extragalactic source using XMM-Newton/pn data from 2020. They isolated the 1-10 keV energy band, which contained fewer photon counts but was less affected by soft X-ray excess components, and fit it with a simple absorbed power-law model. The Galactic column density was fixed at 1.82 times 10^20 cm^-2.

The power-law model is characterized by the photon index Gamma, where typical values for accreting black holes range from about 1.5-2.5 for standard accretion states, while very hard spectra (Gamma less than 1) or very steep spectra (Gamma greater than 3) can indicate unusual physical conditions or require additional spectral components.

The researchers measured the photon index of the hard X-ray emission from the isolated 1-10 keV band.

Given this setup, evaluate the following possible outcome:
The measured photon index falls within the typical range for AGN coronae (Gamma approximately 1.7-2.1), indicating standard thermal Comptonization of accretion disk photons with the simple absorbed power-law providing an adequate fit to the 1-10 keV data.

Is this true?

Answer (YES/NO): NO